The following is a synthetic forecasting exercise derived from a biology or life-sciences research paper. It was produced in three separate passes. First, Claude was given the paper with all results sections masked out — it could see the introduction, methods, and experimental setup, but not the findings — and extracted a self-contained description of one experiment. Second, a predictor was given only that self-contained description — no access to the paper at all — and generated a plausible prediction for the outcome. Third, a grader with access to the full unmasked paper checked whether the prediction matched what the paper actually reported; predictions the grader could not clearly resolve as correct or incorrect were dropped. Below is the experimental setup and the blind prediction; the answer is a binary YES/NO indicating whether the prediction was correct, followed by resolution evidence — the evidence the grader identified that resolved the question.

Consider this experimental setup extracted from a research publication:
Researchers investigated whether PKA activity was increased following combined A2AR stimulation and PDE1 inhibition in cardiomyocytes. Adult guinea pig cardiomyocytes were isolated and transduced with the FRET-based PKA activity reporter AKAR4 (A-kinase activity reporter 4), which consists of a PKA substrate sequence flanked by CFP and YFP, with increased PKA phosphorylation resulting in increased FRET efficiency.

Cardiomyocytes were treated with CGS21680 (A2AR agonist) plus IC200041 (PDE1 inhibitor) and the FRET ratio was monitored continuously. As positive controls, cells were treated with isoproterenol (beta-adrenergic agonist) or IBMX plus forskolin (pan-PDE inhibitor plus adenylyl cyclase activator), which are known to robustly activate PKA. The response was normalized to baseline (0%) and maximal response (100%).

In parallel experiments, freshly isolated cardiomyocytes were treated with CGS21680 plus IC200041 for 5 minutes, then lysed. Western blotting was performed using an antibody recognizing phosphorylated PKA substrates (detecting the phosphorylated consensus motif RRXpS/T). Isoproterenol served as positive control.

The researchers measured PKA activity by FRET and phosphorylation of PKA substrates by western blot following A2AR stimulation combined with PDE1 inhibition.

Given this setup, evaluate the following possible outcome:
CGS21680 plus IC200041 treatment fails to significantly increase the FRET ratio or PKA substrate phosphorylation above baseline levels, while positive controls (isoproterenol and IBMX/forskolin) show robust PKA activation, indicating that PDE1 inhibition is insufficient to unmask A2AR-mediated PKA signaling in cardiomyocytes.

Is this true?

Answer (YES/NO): NO